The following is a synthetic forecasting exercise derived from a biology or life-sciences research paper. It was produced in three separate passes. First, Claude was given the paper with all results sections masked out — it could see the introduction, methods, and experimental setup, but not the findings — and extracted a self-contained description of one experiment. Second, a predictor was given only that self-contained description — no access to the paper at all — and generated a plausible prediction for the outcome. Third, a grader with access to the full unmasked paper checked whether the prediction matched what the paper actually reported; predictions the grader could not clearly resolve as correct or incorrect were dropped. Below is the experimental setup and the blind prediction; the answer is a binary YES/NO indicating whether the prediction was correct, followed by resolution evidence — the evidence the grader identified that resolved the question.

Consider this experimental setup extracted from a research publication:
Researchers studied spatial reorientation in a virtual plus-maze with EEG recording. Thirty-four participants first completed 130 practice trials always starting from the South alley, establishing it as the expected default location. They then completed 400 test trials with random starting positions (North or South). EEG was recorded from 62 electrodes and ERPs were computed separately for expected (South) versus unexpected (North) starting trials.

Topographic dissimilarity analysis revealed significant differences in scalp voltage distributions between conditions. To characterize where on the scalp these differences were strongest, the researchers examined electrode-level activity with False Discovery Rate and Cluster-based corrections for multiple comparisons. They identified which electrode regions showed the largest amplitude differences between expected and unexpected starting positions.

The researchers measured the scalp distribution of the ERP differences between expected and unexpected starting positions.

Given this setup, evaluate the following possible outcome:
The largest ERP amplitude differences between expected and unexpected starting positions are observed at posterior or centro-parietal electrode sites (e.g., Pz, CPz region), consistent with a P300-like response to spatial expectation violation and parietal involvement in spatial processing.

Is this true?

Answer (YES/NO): NO